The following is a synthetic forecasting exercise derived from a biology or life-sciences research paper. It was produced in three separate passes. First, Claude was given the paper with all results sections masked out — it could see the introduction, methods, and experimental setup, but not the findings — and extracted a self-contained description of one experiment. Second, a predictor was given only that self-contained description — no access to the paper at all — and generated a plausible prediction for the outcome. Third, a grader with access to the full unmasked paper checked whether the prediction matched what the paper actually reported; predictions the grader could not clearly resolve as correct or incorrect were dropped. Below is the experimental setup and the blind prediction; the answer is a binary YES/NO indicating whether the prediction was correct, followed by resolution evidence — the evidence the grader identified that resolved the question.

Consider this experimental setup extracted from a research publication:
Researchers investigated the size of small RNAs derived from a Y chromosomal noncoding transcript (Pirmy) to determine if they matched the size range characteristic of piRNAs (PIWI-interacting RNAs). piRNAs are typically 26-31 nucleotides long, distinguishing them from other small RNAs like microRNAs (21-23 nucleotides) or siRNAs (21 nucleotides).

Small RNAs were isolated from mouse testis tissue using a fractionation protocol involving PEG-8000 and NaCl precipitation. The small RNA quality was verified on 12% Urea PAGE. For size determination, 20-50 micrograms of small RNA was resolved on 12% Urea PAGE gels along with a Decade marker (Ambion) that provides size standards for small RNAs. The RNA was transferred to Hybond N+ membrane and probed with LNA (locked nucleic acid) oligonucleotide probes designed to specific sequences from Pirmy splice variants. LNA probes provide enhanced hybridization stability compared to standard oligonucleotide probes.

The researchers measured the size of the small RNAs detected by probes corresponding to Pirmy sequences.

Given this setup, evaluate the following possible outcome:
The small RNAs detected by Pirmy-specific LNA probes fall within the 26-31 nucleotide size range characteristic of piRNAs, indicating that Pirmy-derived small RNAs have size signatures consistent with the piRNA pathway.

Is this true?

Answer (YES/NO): YES